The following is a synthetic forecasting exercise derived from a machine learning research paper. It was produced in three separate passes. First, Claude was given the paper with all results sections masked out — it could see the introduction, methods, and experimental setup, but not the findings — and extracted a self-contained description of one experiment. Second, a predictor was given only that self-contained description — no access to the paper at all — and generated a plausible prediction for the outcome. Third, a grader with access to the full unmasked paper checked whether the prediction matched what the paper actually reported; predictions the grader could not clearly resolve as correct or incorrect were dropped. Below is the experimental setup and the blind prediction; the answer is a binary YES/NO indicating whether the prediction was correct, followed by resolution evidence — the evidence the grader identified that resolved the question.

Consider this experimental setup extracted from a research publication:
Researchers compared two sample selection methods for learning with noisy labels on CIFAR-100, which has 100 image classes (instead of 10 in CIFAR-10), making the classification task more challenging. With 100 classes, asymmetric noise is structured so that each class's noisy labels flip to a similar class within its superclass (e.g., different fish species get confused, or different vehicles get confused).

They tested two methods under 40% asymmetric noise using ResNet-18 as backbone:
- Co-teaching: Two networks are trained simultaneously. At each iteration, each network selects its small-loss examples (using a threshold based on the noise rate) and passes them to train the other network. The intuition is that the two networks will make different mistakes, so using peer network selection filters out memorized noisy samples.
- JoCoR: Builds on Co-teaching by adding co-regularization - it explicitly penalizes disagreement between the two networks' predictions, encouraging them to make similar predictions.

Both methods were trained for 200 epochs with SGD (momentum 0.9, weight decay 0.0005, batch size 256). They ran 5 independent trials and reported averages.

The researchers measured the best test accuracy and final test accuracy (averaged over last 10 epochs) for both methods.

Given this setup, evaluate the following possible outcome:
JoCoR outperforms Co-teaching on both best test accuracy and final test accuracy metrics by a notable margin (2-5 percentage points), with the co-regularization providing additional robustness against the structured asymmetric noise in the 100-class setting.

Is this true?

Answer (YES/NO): NO